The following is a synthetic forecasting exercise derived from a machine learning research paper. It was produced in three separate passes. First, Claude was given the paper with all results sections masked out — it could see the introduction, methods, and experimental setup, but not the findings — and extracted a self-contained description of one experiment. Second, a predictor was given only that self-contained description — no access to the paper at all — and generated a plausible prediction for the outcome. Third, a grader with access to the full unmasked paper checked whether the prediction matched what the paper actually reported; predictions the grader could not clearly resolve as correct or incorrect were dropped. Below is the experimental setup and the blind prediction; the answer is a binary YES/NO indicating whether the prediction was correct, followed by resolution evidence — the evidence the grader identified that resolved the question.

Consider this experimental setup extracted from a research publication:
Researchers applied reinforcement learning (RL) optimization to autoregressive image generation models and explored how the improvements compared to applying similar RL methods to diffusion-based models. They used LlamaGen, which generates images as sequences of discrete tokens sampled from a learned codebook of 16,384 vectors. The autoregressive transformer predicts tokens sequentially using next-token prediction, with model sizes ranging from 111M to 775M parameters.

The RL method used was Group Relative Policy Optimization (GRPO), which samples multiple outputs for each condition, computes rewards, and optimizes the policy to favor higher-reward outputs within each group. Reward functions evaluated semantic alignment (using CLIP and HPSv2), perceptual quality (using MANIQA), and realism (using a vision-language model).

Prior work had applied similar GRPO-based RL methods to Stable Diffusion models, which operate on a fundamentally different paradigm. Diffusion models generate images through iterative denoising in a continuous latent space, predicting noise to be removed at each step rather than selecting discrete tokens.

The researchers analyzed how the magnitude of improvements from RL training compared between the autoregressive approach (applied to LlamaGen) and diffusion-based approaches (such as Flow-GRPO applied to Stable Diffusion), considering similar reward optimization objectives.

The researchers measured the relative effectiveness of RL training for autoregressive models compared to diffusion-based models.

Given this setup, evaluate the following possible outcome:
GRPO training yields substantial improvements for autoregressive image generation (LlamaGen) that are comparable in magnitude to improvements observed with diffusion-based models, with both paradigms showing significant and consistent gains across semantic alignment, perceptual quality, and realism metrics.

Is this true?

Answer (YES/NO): NO